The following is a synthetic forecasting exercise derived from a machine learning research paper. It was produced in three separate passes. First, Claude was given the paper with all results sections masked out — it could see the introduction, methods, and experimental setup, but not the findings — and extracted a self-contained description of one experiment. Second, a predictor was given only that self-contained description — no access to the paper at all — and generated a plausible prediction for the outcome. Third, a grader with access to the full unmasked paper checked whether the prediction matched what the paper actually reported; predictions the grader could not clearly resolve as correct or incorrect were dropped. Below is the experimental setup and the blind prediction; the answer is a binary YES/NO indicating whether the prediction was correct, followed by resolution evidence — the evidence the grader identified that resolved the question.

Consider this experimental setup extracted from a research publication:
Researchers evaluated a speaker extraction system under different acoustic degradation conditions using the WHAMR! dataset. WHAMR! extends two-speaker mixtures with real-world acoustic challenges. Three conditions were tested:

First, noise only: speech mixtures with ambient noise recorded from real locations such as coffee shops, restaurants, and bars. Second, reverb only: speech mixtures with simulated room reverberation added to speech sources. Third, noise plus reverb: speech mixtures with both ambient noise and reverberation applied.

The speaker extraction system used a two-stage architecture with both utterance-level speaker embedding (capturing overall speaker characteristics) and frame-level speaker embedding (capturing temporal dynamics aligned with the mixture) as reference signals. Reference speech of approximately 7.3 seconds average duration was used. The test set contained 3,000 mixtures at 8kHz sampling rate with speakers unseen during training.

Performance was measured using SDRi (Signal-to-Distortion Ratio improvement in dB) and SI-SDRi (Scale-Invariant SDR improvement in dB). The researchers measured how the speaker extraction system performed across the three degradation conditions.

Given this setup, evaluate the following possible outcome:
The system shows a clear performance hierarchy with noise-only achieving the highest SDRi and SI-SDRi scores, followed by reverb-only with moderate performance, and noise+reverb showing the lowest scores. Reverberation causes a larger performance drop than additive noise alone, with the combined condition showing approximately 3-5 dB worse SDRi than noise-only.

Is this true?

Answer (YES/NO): NO